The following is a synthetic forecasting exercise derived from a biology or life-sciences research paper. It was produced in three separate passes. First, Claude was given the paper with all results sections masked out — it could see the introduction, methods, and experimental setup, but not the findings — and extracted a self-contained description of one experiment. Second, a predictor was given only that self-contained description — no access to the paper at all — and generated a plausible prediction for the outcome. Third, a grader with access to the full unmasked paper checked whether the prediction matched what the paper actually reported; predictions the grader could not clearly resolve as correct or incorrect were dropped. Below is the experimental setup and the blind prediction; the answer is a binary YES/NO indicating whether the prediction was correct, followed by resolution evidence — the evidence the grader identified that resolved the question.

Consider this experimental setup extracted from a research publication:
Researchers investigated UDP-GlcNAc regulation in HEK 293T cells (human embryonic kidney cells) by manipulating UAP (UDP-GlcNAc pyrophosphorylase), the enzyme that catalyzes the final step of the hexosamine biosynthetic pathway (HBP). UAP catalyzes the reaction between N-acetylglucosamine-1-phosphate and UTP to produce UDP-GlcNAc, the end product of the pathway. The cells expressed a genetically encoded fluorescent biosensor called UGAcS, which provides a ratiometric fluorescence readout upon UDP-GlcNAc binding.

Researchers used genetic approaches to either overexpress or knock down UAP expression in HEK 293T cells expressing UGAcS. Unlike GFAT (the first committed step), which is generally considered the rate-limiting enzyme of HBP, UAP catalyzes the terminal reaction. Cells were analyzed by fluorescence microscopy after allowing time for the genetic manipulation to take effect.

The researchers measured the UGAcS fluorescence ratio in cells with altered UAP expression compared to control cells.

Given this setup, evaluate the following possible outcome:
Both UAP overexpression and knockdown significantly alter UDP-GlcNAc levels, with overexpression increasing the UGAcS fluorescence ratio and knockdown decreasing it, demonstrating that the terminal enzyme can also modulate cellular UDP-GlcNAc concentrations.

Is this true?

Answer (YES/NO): YES